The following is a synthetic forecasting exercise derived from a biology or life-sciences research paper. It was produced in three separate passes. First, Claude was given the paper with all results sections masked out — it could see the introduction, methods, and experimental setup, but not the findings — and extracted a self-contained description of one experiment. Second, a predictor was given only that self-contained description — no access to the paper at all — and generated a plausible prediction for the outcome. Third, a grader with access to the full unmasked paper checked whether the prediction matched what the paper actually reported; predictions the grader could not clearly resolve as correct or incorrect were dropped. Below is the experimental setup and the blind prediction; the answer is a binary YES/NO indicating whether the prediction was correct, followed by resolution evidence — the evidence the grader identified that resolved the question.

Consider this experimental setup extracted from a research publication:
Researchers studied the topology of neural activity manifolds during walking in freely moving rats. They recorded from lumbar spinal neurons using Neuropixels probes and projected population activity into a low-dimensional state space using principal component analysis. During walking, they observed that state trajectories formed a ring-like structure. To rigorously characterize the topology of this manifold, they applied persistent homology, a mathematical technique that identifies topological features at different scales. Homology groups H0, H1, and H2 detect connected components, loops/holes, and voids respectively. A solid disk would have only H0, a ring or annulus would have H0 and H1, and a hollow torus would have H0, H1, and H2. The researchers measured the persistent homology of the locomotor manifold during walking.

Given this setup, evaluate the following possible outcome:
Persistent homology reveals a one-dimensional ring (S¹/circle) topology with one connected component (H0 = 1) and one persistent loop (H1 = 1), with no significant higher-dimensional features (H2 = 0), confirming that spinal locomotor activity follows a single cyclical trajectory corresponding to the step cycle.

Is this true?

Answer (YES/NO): YES